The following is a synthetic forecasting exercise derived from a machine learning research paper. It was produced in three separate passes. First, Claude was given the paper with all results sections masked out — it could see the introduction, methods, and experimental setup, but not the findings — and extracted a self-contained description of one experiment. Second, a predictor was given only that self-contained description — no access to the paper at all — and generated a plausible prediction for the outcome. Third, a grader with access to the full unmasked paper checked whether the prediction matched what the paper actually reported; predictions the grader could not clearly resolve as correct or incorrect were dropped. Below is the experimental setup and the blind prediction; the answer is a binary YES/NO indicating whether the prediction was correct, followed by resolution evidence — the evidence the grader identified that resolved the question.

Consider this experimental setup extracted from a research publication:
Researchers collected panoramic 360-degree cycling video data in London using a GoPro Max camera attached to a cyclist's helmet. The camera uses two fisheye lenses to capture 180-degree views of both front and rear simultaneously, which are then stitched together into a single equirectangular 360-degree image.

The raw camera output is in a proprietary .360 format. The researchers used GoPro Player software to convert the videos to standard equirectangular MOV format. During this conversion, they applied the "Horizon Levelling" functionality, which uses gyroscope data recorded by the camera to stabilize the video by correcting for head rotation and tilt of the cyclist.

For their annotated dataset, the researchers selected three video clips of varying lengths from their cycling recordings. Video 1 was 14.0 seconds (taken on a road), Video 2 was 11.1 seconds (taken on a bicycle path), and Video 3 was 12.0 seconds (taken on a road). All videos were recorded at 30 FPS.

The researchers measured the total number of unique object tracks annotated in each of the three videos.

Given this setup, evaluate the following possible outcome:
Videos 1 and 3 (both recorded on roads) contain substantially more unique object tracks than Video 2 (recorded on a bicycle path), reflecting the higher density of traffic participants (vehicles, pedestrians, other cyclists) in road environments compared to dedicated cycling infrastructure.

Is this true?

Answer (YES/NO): YES